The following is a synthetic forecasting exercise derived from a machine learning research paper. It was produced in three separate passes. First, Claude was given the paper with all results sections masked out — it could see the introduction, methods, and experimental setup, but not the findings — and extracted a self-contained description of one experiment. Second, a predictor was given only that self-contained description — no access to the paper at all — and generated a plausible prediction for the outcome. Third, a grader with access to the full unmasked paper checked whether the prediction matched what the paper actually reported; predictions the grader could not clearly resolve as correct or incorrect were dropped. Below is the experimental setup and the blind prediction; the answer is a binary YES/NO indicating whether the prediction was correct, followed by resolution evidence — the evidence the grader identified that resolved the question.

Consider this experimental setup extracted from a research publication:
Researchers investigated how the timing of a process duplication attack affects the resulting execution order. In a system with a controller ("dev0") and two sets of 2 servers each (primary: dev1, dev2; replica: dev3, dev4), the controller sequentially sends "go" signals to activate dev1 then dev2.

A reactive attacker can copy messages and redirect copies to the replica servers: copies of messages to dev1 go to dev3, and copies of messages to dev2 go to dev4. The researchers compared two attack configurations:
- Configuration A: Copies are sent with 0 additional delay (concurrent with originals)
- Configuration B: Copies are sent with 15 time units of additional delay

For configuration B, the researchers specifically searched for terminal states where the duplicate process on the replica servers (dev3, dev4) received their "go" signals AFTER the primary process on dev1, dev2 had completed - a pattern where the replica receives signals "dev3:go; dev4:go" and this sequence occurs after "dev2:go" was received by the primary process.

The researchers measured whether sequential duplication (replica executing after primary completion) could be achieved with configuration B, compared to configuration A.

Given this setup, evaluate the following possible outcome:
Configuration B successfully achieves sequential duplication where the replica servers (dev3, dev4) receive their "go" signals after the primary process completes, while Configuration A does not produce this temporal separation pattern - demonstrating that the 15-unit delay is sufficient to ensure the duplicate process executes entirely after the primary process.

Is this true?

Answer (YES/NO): YES